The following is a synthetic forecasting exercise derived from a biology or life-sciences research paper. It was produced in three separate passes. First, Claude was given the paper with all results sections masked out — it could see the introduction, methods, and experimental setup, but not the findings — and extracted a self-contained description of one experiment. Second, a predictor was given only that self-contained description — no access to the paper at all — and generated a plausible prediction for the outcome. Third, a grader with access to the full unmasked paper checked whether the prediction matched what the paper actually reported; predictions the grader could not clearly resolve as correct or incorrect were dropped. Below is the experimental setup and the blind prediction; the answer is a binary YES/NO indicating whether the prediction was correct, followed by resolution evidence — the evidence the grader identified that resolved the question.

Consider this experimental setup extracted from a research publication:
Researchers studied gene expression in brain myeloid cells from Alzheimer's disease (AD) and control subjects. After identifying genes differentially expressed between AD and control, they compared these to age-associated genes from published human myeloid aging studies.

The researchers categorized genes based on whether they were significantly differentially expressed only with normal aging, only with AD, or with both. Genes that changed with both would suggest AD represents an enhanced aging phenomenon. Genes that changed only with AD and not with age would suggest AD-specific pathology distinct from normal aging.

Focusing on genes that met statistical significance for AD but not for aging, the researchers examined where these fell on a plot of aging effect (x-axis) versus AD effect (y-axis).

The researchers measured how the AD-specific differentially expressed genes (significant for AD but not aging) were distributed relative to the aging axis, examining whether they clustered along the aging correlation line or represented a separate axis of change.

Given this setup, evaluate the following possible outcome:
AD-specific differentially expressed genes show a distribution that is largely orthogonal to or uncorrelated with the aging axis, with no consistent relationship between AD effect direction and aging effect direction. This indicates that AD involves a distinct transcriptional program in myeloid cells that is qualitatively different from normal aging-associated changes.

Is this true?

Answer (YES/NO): YES